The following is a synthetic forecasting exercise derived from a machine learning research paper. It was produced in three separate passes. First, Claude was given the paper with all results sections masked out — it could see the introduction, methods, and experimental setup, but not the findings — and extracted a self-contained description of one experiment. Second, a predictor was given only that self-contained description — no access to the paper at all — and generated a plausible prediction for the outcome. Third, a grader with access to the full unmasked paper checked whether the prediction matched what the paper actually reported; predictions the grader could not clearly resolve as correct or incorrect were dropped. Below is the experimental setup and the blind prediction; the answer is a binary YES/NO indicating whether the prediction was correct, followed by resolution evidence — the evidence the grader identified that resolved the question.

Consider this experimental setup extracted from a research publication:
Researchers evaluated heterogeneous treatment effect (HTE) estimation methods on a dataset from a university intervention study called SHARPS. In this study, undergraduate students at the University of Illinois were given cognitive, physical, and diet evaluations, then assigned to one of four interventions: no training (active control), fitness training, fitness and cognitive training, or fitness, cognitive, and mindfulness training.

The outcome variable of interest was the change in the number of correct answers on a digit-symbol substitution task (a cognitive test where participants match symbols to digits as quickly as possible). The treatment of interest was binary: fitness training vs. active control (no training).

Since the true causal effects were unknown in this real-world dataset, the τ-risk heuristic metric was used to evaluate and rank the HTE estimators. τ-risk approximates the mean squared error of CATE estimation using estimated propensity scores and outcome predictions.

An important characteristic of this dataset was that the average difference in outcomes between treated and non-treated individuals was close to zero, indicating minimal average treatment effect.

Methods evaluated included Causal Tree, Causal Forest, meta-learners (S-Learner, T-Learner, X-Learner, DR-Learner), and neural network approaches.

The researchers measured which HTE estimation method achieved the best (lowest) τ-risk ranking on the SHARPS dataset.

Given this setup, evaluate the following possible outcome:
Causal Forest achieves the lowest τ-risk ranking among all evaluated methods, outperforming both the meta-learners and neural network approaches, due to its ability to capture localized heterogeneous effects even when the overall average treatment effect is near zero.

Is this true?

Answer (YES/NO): NO